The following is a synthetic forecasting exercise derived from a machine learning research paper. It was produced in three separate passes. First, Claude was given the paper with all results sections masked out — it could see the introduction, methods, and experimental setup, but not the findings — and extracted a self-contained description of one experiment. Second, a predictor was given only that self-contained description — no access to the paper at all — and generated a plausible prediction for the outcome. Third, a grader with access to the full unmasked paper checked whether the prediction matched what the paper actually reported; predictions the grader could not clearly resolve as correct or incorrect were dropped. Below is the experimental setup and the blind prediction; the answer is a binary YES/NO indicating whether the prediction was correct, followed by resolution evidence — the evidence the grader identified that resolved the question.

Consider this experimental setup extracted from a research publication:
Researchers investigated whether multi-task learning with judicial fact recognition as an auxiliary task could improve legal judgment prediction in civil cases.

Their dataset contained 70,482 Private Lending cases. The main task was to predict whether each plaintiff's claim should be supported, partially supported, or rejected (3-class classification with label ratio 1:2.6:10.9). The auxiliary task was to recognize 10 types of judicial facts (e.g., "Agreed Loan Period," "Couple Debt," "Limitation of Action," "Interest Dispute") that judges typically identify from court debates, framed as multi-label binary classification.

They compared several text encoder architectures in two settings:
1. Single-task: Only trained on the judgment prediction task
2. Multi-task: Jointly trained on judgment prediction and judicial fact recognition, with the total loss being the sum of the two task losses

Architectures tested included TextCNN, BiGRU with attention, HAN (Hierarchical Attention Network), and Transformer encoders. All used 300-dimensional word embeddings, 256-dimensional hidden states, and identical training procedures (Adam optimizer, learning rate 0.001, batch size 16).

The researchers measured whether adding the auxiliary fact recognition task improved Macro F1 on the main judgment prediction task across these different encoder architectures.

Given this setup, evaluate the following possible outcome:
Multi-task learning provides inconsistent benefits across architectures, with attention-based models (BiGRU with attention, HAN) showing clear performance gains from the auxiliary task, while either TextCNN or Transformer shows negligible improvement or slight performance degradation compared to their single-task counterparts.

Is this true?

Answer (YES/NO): NO